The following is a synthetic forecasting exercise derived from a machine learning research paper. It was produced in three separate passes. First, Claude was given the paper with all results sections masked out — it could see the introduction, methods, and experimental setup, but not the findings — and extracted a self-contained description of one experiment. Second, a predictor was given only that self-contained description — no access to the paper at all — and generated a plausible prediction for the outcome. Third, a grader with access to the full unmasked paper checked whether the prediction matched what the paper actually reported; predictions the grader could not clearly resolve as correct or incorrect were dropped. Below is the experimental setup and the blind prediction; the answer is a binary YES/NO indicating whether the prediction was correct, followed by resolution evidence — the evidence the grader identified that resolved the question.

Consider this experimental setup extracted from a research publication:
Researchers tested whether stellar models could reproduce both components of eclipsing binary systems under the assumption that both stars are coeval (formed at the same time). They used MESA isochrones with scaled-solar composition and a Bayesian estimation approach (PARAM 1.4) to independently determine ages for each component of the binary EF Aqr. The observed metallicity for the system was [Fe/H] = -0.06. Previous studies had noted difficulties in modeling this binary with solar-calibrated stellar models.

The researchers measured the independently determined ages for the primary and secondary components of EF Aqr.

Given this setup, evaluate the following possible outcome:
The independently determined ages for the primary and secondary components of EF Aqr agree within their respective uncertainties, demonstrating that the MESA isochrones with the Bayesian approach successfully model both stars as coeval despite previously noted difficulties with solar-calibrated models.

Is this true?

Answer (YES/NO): NO